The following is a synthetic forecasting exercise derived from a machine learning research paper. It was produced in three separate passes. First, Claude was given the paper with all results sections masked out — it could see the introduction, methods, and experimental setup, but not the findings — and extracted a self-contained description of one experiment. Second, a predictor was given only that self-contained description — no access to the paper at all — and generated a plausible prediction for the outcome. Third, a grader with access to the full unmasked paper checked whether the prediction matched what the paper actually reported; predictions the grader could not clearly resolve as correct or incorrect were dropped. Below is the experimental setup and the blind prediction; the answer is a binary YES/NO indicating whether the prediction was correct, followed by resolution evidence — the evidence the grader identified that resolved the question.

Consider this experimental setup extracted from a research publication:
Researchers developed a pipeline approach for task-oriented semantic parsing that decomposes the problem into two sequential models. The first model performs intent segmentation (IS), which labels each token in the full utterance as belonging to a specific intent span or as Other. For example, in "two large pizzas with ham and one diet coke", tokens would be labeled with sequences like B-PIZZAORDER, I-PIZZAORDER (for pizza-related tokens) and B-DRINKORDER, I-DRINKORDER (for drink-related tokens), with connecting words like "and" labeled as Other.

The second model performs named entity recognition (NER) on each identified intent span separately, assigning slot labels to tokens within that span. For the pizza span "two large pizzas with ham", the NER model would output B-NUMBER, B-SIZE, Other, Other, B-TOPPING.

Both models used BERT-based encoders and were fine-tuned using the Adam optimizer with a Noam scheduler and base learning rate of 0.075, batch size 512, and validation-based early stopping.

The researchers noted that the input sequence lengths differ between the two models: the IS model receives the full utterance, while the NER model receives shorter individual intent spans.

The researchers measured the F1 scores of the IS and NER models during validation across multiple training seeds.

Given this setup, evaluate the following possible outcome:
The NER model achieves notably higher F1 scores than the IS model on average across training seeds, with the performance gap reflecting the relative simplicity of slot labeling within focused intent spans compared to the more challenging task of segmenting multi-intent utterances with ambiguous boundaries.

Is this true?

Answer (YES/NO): YES